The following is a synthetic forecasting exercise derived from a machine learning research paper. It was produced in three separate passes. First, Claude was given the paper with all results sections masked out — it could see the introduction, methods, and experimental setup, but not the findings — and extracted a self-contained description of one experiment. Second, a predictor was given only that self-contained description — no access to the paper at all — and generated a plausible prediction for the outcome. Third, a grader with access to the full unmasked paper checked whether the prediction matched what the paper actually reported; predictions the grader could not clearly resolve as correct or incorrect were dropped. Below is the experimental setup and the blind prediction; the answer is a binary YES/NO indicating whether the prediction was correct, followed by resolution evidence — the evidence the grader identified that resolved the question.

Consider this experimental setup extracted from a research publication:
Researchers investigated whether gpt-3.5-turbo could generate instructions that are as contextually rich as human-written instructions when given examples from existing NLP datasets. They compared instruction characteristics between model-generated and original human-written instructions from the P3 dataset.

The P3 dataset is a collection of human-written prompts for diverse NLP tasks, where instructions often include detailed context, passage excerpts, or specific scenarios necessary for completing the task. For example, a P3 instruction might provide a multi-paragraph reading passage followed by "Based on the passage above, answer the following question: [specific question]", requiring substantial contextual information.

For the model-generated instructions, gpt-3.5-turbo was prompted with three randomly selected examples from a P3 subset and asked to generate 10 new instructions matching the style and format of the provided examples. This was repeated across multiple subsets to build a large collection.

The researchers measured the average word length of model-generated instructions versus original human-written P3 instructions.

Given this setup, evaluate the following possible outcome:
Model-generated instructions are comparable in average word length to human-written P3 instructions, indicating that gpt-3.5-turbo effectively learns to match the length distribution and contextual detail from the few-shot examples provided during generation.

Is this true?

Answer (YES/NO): NO